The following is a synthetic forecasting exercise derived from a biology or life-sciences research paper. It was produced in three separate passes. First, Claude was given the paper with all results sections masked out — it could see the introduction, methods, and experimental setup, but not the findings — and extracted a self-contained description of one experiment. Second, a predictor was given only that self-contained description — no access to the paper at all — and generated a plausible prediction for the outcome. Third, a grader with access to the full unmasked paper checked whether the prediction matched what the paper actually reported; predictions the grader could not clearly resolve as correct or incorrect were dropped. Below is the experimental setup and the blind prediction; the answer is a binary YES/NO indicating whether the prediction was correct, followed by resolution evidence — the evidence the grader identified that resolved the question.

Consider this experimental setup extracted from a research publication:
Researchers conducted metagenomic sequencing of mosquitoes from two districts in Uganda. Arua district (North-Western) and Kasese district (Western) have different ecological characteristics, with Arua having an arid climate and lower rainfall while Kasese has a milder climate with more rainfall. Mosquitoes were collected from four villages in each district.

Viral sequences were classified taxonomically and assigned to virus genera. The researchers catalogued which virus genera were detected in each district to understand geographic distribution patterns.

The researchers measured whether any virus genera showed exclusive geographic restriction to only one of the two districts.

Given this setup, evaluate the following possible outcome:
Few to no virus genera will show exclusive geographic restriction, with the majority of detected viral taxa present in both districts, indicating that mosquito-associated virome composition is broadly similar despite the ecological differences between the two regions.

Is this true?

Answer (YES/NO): NO